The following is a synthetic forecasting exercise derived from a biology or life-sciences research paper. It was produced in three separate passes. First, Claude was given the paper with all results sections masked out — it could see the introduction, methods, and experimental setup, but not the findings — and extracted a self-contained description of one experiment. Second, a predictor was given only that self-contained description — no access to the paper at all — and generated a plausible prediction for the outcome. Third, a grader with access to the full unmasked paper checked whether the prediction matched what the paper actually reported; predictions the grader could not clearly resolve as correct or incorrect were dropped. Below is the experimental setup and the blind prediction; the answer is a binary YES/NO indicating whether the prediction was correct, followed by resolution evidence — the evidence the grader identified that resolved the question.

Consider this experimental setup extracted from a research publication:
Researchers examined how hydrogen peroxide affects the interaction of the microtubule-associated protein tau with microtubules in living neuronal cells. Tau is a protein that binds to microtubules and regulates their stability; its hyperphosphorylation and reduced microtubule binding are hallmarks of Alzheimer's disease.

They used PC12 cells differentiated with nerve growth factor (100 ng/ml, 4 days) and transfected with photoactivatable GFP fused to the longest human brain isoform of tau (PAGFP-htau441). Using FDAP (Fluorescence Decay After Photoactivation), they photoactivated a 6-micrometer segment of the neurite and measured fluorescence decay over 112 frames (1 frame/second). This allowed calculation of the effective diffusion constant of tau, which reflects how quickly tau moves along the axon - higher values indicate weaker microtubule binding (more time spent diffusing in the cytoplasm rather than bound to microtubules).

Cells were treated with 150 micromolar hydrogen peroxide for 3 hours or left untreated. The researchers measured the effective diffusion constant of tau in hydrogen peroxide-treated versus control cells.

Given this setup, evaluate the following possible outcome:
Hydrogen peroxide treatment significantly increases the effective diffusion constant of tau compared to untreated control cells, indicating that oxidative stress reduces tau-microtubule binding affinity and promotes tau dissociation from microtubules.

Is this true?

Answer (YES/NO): NO